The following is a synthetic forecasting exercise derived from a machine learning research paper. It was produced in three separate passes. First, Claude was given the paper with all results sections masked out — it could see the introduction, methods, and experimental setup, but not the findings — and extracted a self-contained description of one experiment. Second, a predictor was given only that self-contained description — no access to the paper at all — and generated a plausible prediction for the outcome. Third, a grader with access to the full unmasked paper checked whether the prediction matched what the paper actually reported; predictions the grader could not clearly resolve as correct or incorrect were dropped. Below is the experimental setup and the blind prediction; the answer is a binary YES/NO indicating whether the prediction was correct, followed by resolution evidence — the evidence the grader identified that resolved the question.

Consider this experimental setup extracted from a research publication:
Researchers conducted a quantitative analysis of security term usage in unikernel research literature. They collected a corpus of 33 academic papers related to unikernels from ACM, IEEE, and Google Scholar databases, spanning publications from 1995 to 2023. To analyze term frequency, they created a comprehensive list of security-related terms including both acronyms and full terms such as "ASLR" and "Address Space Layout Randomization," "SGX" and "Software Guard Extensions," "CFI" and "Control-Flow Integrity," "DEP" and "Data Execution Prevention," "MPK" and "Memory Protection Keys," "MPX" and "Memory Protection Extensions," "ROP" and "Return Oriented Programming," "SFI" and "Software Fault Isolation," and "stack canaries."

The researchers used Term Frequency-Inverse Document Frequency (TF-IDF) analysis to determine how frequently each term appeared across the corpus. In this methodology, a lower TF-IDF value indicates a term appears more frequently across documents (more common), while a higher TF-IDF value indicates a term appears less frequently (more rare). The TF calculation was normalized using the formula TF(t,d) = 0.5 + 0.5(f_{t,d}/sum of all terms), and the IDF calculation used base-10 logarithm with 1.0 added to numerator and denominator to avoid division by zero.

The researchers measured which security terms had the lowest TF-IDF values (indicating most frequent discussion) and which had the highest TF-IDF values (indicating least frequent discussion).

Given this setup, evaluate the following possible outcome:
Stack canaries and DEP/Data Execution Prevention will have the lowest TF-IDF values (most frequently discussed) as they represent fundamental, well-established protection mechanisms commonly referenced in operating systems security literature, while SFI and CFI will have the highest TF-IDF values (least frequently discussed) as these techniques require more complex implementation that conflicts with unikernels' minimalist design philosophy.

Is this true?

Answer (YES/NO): NO